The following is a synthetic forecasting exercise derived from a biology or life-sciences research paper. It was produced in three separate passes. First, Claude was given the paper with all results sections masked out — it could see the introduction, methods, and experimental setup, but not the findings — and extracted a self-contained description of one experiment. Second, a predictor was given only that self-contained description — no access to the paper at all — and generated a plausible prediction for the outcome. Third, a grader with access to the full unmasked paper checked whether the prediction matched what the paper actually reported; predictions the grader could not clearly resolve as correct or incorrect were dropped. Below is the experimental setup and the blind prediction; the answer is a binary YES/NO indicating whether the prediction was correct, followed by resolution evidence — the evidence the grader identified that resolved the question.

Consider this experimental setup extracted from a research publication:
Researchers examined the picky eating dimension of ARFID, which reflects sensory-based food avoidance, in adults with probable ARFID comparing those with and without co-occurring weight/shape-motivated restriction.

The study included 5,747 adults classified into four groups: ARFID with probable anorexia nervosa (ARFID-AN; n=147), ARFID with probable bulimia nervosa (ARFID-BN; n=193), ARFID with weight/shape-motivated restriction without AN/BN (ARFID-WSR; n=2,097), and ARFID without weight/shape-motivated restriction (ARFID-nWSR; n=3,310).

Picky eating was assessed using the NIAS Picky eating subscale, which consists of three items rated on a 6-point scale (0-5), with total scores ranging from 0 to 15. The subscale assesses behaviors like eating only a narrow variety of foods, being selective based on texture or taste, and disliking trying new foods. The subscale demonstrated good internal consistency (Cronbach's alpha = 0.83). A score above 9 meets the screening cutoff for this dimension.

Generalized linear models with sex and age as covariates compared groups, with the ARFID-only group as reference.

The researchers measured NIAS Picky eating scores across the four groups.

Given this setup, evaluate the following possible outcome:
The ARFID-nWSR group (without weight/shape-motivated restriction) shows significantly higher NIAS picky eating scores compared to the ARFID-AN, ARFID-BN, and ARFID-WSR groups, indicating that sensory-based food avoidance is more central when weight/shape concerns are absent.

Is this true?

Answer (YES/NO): NO